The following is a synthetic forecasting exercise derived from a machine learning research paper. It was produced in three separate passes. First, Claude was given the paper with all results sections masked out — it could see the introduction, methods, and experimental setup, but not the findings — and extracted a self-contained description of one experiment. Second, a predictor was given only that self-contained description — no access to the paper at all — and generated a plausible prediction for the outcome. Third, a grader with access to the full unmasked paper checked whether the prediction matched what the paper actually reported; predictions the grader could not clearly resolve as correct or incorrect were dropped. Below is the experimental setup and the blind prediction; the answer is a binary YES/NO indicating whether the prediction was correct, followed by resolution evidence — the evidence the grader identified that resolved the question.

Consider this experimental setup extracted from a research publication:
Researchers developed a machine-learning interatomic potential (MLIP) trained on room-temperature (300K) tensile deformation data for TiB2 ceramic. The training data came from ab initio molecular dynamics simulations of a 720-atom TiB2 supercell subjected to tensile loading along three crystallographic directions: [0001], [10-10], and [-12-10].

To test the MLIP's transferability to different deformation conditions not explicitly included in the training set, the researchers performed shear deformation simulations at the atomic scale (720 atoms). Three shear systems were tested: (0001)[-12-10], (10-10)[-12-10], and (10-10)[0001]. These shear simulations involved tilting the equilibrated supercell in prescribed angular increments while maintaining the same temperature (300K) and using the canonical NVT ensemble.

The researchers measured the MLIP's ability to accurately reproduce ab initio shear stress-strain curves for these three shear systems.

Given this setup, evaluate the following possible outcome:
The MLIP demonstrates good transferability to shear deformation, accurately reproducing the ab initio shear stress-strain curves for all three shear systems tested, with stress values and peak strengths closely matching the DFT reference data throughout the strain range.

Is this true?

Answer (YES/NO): NO